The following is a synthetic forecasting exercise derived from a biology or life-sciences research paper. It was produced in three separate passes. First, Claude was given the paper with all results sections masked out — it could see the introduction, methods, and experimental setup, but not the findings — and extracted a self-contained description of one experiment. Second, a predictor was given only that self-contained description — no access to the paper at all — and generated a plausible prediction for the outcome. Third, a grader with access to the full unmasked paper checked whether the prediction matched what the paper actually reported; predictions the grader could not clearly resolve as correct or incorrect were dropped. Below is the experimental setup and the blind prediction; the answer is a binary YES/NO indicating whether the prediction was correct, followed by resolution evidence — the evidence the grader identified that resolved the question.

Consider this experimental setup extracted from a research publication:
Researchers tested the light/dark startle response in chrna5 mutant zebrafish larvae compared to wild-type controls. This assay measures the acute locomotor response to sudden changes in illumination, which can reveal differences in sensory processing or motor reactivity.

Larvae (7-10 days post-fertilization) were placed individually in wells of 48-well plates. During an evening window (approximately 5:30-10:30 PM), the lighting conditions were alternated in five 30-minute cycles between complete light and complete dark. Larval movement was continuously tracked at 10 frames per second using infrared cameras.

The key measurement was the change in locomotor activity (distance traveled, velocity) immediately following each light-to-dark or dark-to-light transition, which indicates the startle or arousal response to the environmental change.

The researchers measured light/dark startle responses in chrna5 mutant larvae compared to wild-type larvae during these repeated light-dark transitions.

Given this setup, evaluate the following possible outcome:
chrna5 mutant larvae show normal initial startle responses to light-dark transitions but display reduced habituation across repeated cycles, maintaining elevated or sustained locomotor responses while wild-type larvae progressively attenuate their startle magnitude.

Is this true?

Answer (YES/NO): NO